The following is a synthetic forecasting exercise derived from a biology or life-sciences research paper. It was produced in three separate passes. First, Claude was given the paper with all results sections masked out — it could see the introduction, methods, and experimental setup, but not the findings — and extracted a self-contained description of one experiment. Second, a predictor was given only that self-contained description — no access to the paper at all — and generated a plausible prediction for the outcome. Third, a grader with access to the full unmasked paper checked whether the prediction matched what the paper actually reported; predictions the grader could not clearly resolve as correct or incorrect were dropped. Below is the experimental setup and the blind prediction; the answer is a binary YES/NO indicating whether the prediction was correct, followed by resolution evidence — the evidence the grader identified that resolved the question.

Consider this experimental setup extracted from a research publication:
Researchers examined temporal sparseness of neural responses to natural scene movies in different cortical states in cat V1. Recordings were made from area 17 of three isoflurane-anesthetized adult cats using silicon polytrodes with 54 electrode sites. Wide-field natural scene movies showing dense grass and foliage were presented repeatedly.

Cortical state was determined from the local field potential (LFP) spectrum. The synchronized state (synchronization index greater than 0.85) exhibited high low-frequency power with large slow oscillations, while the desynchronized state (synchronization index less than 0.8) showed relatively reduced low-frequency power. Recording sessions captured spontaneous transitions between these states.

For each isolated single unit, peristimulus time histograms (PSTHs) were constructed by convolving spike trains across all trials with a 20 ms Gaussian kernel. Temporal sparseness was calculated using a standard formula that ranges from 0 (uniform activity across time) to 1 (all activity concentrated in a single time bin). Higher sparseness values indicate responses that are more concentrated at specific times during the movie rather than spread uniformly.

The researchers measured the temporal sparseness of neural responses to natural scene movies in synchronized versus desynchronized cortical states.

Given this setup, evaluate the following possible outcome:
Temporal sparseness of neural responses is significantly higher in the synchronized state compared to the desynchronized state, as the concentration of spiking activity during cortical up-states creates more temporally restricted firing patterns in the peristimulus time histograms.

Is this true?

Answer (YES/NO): YES